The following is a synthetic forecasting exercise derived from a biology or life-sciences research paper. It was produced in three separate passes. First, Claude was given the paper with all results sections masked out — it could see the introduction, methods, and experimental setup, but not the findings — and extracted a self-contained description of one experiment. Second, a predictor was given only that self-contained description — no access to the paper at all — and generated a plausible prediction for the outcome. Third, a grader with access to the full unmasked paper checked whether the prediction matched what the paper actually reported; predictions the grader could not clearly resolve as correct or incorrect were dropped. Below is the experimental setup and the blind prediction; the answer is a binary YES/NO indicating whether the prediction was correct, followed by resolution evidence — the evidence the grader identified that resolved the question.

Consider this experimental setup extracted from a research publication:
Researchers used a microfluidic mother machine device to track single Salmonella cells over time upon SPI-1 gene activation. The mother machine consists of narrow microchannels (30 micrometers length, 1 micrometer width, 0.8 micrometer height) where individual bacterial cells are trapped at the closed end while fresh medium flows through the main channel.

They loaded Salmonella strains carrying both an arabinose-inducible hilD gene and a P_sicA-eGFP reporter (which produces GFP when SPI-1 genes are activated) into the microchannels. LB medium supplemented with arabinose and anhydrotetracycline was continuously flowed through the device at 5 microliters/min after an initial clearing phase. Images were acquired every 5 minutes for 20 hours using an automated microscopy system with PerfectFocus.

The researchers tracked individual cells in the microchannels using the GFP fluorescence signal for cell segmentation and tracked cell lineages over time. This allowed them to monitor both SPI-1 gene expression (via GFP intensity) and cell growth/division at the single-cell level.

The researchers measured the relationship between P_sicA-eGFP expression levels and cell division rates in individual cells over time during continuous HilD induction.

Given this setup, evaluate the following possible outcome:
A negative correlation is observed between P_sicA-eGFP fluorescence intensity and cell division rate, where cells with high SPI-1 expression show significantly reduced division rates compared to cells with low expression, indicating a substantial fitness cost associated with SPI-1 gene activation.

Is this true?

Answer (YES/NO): YES